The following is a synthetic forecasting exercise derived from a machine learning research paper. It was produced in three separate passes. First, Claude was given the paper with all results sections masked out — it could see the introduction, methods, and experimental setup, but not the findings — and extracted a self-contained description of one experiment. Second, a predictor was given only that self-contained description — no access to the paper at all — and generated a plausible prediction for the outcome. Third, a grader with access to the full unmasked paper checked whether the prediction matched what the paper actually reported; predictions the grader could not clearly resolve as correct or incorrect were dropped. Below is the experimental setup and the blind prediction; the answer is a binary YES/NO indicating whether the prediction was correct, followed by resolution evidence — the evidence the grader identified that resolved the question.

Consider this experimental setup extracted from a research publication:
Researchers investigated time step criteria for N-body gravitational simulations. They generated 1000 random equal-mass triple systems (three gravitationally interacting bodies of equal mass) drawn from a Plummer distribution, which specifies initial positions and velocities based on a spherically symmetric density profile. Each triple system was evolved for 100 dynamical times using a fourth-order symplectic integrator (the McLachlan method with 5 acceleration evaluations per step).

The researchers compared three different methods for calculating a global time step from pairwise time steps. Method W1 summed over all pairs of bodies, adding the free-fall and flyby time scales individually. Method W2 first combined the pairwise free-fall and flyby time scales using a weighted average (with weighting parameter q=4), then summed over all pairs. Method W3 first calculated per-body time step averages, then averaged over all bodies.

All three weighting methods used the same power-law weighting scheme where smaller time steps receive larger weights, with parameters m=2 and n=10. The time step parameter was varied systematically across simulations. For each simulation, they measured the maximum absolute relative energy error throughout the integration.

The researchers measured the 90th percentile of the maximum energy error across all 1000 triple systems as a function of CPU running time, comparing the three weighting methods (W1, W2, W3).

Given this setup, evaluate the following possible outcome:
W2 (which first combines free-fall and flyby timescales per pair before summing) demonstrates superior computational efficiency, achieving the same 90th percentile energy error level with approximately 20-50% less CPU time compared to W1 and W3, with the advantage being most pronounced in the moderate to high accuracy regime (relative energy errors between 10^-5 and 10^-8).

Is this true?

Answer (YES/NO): NO